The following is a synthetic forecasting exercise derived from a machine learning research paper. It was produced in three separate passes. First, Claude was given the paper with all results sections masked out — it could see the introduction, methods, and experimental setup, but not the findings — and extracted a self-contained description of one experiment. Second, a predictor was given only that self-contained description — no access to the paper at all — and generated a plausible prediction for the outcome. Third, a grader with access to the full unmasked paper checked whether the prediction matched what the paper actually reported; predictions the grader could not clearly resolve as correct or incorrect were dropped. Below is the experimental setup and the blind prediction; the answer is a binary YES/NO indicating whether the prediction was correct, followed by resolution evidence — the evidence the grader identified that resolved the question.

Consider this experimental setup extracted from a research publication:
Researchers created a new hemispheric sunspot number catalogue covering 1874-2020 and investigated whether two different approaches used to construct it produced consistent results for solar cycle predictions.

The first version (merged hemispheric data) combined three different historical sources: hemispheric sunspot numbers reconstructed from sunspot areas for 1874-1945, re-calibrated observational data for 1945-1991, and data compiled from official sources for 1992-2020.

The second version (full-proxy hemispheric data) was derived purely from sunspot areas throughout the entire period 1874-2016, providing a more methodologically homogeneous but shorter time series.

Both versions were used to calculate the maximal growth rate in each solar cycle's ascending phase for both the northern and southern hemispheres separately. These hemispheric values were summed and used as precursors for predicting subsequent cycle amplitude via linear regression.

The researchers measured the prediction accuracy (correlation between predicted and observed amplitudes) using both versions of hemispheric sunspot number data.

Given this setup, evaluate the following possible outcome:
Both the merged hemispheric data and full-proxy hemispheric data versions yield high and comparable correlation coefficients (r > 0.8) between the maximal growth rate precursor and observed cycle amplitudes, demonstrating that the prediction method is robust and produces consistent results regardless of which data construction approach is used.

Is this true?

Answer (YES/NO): NO